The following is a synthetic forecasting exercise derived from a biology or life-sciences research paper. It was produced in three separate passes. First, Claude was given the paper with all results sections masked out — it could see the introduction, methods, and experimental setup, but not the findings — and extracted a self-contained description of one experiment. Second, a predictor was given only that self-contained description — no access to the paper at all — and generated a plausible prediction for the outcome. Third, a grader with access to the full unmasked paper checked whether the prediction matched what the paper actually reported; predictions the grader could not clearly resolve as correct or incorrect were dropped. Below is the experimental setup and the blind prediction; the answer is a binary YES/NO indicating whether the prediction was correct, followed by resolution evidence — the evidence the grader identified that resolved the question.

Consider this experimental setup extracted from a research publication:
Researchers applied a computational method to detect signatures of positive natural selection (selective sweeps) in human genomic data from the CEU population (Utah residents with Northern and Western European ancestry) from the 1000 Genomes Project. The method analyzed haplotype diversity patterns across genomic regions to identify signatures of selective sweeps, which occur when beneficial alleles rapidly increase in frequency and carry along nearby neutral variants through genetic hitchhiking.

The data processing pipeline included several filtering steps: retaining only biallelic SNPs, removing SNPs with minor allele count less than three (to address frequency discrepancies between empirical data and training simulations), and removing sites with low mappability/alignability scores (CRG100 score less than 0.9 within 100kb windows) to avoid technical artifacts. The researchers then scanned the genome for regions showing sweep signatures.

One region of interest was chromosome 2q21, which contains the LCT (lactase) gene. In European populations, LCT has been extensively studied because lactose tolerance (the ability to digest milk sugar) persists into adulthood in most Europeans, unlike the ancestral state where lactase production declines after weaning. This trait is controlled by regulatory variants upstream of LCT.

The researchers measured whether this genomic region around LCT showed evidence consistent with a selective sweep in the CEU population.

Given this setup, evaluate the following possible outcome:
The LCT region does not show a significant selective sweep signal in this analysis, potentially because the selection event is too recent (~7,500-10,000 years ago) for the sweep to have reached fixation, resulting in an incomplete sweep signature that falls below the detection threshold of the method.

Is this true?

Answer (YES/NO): NO